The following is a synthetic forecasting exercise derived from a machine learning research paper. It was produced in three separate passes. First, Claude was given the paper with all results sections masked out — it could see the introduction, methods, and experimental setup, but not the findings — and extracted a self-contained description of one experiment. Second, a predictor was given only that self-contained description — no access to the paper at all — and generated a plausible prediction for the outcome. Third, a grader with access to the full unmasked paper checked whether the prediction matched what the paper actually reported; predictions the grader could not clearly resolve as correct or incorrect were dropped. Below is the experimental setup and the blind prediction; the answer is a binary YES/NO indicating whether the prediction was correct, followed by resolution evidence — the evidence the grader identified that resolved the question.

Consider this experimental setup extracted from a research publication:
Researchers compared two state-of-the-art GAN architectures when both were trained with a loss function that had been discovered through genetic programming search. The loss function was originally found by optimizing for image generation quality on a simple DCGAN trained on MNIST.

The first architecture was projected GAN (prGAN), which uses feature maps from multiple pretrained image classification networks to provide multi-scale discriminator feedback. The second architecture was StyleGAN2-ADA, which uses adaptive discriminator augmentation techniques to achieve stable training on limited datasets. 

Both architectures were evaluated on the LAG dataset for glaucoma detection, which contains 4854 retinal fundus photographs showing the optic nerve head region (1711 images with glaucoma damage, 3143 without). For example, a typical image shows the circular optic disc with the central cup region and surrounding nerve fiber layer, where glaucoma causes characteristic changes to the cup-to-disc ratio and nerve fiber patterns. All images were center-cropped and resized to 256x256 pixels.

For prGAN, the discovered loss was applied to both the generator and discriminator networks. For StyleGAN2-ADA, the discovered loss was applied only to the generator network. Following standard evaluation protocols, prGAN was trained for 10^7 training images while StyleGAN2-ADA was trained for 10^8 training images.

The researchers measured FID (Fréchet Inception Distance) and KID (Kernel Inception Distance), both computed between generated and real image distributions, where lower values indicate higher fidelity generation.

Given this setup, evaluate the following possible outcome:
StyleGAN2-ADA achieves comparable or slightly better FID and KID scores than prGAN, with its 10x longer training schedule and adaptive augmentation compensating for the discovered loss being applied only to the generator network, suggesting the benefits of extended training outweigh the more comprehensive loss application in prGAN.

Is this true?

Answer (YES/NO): NO